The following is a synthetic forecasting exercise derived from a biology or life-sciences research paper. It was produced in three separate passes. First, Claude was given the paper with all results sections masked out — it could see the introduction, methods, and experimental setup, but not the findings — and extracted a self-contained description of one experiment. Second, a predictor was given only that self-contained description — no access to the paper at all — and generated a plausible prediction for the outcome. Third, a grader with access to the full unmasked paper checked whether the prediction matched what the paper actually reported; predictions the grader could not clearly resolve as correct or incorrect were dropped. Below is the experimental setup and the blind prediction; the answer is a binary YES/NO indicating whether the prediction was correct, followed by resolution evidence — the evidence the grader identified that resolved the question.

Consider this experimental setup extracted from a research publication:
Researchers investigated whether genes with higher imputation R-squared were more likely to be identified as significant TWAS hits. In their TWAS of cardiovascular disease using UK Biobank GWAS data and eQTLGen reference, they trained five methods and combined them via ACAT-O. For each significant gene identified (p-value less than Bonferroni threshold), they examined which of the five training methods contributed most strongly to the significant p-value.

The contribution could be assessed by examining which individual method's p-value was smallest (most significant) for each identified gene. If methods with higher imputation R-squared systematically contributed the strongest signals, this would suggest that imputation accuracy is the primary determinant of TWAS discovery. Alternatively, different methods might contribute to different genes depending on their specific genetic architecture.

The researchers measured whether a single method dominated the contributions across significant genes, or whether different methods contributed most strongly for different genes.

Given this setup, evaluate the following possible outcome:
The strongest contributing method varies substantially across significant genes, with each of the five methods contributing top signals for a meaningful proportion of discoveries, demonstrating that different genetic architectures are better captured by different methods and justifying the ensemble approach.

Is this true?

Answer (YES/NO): YES